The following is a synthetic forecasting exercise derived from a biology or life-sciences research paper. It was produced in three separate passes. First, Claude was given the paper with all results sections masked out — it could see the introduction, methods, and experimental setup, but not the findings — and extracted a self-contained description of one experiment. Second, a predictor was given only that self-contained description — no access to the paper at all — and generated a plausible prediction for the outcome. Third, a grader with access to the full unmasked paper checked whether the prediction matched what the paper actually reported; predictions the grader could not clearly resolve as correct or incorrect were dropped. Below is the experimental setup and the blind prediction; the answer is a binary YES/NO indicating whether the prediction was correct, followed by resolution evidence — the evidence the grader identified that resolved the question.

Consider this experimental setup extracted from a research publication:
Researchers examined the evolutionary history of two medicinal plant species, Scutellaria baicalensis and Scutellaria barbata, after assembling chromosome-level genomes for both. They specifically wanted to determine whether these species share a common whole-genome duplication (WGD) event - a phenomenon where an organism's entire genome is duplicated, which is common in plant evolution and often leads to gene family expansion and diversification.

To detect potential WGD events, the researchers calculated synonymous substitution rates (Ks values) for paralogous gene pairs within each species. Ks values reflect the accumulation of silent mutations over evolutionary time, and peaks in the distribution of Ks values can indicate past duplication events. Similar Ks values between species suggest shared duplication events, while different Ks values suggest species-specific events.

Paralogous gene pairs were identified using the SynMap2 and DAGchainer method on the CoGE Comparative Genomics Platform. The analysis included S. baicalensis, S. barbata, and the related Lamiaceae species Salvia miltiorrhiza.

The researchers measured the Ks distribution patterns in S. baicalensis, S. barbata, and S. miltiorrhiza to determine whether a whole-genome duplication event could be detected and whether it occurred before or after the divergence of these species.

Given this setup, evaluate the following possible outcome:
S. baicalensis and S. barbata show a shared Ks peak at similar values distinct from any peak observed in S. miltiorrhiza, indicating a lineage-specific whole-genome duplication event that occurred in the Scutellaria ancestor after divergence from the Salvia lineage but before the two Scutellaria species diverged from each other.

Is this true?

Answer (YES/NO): NO